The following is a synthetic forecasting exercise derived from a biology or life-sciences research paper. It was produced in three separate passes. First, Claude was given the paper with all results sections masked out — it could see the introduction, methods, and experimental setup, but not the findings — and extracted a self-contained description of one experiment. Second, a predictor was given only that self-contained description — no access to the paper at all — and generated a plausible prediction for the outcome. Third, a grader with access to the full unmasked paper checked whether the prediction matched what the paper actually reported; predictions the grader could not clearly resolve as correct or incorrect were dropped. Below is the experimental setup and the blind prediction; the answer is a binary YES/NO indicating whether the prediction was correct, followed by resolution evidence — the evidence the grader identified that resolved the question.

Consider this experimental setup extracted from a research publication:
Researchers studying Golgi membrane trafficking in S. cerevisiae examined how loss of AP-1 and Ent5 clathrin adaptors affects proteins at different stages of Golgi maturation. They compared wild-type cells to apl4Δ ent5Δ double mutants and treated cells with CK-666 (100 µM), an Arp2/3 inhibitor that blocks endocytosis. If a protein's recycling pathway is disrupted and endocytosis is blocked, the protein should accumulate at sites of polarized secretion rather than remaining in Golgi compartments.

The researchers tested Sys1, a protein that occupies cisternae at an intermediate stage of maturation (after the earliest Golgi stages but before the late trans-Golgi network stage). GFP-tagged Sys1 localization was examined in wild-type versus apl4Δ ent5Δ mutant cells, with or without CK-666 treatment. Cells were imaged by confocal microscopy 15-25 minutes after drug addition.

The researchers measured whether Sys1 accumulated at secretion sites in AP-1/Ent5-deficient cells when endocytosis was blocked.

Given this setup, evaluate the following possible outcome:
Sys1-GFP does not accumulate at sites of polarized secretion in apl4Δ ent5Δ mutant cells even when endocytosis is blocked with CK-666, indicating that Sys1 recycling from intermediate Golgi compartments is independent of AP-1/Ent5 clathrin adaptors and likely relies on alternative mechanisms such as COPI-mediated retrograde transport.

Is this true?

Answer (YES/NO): NO